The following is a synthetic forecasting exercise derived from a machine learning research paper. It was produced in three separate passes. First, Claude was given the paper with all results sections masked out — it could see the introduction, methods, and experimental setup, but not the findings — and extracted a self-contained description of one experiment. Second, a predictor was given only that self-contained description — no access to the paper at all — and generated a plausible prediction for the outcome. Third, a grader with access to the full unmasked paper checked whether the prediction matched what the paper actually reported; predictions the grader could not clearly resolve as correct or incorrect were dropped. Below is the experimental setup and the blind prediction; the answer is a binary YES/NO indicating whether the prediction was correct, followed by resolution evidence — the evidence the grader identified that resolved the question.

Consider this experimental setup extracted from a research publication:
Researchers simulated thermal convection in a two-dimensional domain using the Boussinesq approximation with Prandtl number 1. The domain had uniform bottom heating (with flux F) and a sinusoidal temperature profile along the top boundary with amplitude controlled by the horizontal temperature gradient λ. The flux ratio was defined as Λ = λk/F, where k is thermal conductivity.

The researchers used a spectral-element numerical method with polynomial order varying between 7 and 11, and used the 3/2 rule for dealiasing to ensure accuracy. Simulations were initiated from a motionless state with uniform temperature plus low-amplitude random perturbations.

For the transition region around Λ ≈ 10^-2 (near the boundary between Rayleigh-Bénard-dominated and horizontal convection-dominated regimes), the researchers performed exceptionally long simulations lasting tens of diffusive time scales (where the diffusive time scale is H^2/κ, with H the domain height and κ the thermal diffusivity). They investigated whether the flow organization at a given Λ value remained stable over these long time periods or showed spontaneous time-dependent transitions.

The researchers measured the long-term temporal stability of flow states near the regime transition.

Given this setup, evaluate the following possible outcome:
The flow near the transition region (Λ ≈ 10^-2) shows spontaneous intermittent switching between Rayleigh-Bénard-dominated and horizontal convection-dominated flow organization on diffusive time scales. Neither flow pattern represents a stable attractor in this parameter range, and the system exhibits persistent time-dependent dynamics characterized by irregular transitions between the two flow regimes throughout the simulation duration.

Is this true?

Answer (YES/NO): NO